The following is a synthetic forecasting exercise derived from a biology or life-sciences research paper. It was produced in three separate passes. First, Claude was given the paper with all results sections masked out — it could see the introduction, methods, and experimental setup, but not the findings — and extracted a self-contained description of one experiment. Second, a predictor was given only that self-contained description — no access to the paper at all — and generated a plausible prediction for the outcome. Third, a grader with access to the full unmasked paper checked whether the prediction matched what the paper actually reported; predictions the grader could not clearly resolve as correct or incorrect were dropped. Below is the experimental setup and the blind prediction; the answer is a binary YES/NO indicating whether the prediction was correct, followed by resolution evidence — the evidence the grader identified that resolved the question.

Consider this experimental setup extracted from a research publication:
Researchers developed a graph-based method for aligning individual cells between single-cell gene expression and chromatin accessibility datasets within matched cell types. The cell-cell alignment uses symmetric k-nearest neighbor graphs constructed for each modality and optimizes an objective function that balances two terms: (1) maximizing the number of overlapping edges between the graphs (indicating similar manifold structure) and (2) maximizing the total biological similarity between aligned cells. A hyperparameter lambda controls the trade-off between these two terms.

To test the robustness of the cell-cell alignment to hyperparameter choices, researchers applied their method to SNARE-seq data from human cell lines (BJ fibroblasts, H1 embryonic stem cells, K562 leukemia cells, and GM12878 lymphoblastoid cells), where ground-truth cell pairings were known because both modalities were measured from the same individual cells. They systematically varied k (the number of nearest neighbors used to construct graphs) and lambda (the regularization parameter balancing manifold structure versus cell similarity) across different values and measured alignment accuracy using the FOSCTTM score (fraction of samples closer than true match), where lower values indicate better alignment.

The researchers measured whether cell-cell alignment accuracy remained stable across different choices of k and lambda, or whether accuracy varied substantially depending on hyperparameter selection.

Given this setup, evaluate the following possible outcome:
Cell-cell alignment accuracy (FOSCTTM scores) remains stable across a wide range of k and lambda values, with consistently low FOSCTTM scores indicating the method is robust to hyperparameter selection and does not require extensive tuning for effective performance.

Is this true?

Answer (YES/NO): YES